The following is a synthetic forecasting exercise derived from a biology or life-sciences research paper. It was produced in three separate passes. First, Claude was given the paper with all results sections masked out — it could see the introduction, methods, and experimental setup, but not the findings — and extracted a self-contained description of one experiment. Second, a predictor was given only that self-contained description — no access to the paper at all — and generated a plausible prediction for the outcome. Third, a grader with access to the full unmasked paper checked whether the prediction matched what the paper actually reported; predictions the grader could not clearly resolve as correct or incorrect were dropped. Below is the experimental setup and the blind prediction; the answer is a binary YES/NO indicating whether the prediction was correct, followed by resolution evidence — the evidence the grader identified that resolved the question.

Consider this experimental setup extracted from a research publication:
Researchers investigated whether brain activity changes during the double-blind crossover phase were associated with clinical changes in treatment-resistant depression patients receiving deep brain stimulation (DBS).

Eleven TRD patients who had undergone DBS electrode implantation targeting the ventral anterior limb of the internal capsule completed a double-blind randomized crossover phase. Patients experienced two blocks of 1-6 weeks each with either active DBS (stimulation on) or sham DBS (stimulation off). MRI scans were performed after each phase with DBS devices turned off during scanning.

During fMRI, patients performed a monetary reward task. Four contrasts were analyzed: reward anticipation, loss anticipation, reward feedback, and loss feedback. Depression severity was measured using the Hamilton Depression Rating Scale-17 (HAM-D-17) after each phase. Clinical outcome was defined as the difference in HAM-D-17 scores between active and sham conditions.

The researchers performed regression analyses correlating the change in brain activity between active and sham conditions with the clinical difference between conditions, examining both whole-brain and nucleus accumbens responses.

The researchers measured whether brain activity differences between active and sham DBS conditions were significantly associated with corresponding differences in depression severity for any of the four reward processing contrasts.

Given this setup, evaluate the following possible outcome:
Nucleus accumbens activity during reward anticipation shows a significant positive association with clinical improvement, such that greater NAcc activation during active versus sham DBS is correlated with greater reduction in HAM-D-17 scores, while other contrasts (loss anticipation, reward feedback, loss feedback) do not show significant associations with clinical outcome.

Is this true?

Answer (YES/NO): NO